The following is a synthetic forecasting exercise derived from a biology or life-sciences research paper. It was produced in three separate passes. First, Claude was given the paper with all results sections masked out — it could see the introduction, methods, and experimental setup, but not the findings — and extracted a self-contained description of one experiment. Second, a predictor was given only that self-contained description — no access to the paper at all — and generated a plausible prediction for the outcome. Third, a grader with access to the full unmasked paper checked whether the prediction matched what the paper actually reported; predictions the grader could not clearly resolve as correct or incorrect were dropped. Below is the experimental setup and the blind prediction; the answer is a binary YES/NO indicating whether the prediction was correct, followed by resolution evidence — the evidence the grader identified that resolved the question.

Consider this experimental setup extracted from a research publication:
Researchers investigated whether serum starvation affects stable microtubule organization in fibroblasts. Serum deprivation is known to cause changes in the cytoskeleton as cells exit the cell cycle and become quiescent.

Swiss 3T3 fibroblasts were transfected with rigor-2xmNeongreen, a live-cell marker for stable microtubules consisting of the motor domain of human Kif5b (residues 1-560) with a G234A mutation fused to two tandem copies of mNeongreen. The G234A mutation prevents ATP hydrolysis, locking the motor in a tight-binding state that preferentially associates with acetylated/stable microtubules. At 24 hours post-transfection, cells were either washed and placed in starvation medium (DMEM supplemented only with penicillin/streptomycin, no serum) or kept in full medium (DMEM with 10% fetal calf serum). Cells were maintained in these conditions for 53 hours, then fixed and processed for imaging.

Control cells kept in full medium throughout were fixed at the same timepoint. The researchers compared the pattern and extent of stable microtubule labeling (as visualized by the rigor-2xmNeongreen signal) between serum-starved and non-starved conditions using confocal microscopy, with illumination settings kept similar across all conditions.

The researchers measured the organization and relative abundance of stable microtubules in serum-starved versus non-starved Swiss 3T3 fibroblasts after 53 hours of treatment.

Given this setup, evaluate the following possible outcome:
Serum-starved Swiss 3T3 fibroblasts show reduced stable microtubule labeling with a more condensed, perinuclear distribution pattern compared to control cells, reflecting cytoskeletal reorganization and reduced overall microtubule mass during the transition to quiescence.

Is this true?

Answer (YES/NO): NO